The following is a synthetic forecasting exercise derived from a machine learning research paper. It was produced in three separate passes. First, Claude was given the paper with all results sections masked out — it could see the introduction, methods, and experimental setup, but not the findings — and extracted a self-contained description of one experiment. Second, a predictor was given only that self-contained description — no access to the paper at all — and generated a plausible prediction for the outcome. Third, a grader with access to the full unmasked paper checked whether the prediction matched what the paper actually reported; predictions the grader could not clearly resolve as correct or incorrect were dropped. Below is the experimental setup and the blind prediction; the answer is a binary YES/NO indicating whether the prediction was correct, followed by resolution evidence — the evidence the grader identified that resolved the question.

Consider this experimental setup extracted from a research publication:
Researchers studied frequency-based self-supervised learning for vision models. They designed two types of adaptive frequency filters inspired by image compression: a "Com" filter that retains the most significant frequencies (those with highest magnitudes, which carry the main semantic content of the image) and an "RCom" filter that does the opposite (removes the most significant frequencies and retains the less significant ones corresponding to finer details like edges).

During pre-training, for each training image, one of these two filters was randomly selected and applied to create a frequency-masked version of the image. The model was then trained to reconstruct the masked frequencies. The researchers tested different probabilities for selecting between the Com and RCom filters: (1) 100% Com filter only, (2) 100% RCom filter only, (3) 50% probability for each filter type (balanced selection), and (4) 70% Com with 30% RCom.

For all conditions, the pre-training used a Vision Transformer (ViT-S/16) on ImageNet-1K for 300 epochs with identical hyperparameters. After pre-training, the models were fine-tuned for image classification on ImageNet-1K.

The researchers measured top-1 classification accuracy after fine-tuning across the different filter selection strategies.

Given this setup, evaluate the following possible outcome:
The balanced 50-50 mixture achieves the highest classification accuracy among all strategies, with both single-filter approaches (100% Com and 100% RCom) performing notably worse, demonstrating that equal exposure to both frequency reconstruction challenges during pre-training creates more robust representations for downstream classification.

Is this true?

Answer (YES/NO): NO